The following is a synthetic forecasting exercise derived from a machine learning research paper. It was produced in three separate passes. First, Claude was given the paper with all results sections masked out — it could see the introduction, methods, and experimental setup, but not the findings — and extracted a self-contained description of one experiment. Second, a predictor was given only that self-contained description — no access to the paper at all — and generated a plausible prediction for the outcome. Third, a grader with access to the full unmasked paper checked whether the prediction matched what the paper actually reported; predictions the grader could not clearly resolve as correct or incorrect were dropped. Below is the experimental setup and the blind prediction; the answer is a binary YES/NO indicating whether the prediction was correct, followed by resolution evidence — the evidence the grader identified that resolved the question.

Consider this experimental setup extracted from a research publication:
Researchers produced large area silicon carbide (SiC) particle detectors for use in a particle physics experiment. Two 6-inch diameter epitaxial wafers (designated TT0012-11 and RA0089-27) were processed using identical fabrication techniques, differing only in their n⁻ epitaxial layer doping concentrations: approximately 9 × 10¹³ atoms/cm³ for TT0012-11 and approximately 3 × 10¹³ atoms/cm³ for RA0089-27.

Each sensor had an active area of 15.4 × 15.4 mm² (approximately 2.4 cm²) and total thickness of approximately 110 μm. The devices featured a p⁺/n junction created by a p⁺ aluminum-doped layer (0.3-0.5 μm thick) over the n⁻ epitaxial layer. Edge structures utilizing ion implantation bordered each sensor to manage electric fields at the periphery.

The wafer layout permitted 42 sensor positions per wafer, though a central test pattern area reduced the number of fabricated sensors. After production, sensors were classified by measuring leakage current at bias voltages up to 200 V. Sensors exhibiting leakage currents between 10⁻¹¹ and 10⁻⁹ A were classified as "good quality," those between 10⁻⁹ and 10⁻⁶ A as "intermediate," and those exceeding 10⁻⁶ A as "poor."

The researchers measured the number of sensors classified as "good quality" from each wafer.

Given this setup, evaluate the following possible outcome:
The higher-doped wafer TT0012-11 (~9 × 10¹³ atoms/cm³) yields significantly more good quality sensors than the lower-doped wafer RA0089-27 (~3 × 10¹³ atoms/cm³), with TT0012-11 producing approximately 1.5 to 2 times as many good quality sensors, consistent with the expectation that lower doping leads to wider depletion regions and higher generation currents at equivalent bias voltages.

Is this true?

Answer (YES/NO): NO